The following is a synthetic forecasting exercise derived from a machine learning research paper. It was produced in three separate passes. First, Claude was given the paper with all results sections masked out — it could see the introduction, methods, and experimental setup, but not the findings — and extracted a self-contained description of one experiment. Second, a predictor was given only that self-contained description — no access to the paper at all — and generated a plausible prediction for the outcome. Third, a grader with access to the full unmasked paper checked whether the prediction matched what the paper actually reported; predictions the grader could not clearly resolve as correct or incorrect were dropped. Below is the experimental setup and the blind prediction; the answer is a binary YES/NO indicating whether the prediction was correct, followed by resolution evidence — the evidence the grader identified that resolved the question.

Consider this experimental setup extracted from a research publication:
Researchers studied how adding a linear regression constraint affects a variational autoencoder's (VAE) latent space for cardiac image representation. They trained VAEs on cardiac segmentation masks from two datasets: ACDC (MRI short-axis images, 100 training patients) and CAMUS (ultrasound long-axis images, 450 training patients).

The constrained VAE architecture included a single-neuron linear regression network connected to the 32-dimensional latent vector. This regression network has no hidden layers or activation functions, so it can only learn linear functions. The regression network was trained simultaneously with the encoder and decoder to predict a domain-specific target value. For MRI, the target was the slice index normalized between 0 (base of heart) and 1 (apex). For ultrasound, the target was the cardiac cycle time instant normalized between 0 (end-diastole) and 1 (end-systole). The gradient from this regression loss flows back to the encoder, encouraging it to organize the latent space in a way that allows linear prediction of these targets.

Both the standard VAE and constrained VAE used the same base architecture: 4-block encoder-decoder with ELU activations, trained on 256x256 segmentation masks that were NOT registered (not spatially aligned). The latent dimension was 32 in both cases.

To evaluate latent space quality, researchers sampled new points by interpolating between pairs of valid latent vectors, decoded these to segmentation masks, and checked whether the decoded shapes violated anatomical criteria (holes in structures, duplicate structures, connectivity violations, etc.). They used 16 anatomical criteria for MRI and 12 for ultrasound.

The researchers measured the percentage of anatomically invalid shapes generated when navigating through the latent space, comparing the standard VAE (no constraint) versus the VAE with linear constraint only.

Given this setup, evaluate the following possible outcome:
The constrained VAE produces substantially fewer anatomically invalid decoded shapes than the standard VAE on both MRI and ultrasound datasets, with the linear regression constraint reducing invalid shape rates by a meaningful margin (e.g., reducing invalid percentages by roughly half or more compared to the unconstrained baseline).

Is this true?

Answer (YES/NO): NO